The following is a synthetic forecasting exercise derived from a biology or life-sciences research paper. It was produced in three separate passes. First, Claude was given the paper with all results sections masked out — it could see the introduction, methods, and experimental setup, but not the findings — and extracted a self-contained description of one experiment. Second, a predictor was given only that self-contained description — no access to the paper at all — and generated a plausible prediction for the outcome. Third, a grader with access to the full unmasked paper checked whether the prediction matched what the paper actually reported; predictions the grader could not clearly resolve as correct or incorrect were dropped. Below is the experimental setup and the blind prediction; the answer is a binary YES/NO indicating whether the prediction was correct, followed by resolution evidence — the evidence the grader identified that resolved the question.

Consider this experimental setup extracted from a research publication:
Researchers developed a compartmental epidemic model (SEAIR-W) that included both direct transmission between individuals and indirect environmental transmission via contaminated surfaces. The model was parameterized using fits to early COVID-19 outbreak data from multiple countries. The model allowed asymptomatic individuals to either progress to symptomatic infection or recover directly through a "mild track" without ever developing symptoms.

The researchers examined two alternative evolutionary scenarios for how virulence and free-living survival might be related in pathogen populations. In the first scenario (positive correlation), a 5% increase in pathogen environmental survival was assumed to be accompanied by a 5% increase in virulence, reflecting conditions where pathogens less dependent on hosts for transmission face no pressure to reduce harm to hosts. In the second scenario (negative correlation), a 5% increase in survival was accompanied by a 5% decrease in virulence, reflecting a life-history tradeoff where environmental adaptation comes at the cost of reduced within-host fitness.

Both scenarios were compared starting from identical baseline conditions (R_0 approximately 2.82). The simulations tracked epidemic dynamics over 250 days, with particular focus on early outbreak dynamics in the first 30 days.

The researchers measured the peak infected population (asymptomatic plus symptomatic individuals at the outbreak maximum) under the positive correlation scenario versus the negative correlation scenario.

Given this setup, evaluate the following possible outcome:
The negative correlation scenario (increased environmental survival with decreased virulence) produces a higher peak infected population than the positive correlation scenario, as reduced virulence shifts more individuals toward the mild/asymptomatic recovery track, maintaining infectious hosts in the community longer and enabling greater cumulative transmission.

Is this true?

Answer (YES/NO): NO